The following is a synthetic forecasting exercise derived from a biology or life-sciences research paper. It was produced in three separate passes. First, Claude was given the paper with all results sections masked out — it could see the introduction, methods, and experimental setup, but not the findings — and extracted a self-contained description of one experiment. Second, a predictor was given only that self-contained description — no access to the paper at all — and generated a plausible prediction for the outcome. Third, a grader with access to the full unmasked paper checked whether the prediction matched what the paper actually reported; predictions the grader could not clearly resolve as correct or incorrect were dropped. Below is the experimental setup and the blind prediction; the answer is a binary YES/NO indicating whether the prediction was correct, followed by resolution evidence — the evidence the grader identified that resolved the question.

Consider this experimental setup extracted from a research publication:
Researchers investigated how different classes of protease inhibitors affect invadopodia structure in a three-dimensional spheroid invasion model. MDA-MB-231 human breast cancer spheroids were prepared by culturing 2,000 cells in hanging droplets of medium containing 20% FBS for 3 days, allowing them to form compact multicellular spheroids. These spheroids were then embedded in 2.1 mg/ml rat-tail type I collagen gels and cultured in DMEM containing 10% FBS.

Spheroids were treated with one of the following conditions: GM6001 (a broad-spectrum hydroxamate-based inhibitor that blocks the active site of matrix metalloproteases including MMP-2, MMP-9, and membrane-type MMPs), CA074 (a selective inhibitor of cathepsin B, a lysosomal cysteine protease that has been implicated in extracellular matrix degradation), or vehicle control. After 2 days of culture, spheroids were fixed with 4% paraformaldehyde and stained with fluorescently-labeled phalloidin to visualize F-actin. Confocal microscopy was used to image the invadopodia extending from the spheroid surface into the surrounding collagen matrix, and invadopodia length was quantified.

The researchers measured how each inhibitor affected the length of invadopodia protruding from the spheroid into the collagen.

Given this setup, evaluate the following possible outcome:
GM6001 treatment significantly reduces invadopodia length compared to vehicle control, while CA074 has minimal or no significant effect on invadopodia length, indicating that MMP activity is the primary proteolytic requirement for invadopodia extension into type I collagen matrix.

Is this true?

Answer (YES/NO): NO